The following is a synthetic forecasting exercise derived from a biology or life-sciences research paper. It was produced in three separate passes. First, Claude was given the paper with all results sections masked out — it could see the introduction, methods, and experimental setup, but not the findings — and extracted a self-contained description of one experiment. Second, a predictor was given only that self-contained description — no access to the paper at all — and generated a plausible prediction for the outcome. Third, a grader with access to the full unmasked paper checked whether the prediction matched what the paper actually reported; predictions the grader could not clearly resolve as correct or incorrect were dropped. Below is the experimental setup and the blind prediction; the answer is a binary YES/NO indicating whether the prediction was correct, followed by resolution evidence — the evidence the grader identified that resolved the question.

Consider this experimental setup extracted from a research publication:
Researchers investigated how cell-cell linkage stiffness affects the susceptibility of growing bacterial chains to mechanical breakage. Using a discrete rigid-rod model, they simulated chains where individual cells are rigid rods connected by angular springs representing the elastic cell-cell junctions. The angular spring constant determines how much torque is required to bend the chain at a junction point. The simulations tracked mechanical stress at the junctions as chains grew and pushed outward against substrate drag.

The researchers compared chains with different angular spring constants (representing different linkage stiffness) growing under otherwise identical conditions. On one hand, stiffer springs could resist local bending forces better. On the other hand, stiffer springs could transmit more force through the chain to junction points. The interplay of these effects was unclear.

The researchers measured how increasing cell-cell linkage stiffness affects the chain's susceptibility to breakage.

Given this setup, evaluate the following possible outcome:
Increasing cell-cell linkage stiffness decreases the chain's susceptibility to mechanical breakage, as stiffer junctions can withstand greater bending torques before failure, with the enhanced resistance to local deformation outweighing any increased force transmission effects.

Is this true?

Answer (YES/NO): NO